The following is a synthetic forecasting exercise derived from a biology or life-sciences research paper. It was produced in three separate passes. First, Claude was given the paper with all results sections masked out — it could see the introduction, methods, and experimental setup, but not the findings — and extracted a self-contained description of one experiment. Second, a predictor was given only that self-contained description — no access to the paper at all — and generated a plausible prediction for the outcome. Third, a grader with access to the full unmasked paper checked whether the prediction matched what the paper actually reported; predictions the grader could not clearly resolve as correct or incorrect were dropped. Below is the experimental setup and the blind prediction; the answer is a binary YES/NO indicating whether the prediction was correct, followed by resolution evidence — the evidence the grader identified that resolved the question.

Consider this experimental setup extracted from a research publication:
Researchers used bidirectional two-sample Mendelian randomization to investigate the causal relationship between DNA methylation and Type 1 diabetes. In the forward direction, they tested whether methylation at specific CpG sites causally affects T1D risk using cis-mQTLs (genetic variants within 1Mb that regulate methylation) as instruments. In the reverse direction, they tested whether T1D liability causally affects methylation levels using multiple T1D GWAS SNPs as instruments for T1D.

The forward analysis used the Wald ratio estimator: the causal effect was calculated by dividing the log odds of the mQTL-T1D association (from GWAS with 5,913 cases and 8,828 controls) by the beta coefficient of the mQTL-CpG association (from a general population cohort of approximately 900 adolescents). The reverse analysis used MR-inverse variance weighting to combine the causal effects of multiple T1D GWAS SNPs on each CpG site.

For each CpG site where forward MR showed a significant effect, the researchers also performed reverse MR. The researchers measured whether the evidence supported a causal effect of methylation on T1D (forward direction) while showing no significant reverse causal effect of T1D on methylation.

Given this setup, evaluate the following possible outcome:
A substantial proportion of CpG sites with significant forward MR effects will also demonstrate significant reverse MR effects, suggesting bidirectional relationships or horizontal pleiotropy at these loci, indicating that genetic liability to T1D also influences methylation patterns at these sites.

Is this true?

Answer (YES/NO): NO